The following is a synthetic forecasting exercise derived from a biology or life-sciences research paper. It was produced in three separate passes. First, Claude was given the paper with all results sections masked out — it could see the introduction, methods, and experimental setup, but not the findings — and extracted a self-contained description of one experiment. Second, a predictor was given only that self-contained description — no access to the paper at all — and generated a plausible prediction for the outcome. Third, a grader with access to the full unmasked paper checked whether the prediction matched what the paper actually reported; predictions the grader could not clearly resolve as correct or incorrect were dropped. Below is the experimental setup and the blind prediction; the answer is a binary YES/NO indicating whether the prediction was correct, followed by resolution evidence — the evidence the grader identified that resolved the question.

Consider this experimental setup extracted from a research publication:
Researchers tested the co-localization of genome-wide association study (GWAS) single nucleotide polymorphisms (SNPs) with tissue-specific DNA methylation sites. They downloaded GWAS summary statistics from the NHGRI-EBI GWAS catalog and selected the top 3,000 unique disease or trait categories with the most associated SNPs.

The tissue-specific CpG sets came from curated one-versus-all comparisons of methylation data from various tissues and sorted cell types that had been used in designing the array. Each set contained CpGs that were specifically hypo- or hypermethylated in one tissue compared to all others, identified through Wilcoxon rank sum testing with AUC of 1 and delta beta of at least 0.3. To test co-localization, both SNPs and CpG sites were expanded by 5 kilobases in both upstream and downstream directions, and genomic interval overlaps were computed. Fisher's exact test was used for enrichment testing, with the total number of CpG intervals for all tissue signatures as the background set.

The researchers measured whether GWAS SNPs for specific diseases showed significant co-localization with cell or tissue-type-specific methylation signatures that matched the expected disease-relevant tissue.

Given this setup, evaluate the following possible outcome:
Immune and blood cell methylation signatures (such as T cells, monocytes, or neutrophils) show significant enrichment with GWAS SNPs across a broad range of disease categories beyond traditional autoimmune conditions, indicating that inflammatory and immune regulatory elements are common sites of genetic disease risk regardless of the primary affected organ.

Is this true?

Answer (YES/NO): NO